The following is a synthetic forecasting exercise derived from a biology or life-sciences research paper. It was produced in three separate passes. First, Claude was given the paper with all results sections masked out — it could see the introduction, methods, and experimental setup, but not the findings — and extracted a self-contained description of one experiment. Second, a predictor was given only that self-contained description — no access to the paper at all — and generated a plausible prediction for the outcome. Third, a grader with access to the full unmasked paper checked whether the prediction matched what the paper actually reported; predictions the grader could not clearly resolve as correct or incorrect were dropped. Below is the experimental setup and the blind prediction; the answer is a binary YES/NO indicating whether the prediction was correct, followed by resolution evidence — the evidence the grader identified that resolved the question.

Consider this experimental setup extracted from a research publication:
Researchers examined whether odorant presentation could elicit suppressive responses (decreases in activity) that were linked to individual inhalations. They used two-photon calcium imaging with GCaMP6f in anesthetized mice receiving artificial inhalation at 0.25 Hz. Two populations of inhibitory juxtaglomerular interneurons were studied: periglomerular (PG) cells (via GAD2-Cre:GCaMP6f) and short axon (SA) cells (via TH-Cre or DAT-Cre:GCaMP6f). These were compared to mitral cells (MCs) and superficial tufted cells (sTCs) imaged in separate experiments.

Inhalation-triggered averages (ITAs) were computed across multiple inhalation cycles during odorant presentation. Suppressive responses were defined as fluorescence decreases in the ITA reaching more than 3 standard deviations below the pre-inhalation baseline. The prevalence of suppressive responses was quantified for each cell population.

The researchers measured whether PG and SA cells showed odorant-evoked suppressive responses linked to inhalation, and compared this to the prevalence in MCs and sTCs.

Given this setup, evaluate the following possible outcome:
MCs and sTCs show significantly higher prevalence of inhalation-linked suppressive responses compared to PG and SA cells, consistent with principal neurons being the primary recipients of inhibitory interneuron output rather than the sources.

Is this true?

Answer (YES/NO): YES